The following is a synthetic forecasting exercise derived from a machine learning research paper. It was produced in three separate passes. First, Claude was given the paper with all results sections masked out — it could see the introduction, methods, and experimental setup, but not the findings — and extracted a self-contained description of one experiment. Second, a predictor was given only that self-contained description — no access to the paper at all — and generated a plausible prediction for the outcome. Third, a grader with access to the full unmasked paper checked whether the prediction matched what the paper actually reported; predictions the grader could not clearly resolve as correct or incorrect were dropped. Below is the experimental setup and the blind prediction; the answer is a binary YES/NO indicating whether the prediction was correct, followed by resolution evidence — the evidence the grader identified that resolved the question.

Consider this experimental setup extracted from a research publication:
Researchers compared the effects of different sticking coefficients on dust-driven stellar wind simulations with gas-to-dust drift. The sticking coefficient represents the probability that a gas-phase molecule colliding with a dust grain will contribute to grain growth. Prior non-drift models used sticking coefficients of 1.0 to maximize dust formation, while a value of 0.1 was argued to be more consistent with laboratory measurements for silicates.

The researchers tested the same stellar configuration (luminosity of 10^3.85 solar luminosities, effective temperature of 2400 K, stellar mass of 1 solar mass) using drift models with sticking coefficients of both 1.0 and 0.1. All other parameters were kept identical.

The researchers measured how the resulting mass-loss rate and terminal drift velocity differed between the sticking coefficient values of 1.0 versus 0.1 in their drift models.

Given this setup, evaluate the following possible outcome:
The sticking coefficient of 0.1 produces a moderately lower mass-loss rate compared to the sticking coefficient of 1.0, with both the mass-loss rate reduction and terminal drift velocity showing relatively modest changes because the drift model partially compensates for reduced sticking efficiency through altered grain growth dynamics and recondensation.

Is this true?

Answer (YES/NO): NO